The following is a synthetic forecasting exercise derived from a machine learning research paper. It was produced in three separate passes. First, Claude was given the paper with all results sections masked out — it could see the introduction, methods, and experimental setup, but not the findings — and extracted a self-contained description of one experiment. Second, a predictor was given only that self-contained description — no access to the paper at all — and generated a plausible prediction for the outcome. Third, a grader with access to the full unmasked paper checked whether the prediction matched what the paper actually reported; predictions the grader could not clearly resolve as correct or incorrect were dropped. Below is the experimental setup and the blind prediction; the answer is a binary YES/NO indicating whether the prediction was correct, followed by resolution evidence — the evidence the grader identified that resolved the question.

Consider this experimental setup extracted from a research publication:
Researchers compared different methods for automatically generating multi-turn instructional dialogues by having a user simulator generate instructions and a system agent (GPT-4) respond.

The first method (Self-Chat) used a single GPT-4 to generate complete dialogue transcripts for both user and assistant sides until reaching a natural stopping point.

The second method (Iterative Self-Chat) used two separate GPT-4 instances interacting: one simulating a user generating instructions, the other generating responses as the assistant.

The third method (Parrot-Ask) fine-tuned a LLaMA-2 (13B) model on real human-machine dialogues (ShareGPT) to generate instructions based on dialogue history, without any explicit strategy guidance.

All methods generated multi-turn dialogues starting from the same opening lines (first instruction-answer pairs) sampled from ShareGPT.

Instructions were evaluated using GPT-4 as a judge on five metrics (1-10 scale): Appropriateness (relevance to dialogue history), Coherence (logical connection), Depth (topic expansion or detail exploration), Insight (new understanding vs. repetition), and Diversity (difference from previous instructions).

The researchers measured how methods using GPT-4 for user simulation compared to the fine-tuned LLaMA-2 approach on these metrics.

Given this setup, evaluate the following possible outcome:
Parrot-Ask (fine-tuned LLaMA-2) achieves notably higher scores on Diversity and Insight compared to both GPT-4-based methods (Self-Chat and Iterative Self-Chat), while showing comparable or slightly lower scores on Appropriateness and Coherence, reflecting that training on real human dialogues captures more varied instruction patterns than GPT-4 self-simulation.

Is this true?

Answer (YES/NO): NO